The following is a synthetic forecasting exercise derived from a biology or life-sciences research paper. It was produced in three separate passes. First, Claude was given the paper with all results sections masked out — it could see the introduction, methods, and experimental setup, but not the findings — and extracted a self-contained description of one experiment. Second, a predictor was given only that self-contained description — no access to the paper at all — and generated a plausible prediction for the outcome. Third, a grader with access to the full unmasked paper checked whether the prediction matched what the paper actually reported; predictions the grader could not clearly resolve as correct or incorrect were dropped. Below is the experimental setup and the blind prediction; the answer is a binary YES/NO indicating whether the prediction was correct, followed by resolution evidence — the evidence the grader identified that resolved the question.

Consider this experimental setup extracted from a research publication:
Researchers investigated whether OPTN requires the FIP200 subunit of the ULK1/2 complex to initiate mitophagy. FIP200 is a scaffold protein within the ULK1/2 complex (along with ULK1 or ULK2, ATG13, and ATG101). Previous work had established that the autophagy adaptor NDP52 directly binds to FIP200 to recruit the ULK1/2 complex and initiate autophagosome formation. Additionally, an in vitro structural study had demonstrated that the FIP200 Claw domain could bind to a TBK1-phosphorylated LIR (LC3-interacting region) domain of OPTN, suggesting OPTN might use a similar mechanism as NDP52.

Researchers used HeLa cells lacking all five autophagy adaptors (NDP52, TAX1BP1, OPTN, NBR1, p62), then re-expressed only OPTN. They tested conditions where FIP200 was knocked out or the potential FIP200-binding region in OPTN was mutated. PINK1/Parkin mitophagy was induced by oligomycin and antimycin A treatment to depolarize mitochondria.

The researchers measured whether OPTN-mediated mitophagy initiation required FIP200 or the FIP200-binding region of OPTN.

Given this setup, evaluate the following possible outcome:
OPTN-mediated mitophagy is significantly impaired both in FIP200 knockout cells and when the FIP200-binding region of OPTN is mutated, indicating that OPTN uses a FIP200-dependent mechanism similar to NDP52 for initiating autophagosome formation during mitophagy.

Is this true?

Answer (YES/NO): NO